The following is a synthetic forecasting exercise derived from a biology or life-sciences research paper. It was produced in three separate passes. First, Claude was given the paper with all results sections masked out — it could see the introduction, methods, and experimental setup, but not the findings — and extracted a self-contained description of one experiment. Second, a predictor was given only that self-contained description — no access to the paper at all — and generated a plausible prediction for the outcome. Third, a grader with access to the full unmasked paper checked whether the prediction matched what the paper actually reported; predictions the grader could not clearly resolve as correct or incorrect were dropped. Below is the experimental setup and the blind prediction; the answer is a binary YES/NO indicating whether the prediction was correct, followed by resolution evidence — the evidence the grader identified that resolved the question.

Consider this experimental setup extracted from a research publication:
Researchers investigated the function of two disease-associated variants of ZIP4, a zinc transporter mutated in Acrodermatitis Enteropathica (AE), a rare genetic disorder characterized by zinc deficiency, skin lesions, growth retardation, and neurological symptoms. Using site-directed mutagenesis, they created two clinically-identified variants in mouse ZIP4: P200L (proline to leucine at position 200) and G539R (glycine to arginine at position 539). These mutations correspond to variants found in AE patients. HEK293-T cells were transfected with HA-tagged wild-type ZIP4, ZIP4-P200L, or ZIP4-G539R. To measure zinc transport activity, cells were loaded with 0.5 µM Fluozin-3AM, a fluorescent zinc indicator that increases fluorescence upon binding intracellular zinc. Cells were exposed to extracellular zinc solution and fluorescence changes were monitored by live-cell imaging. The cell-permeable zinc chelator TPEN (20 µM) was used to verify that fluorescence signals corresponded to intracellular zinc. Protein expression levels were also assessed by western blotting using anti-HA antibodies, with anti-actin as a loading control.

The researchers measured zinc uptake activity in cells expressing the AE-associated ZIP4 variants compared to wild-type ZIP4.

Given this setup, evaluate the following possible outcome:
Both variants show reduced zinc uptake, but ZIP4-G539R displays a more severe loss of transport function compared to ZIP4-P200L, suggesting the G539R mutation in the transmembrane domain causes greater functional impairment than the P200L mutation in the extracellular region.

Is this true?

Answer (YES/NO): NO